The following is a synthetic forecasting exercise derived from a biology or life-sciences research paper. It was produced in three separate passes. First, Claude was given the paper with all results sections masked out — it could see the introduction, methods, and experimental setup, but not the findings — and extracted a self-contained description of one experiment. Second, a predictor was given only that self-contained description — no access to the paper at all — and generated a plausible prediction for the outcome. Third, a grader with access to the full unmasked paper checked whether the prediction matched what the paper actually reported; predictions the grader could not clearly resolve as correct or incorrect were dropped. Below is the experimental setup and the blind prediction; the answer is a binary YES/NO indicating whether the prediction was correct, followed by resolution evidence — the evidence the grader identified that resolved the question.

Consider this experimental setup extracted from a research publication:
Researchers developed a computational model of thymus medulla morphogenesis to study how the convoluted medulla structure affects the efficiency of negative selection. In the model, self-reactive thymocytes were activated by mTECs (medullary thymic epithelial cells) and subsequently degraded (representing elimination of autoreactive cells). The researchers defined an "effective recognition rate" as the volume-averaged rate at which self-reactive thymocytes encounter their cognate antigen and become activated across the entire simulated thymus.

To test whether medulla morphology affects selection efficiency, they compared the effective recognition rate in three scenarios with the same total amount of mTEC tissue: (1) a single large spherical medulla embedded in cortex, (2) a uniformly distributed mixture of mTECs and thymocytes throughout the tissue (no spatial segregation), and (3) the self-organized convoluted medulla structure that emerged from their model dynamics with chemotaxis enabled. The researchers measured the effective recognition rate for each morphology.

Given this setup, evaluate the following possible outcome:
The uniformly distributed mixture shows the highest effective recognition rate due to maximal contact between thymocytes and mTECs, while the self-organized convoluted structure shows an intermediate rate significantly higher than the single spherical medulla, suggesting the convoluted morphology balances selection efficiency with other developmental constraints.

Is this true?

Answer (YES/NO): NO